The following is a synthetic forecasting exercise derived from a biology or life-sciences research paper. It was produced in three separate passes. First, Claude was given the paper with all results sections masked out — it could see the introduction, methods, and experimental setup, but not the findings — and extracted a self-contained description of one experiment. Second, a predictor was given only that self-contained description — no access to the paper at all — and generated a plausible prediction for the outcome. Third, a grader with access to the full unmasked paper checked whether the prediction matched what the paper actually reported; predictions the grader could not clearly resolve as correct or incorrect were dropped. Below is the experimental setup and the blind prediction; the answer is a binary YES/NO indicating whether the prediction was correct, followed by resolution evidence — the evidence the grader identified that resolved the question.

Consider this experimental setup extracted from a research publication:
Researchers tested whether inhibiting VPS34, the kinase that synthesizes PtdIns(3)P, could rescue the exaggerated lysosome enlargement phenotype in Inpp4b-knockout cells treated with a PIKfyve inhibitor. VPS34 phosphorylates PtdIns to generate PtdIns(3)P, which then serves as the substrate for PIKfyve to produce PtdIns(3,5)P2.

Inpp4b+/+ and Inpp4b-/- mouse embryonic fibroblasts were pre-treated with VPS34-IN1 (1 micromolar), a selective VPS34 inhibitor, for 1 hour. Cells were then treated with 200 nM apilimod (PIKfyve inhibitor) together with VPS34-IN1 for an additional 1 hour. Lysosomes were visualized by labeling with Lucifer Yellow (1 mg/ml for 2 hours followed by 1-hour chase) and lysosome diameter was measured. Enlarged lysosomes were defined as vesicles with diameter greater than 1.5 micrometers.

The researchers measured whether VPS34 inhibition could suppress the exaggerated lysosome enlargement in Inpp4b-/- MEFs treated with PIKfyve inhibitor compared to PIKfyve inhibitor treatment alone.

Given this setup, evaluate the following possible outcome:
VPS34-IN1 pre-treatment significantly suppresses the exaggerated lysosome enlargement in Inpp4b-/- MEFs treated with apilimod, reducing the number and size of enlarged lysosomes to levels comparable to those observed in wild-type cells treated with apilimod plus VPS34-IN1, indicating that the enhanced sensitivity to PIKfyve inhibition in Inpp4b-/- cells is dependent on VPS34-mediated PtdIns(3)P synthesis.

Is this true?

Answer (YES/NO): YES